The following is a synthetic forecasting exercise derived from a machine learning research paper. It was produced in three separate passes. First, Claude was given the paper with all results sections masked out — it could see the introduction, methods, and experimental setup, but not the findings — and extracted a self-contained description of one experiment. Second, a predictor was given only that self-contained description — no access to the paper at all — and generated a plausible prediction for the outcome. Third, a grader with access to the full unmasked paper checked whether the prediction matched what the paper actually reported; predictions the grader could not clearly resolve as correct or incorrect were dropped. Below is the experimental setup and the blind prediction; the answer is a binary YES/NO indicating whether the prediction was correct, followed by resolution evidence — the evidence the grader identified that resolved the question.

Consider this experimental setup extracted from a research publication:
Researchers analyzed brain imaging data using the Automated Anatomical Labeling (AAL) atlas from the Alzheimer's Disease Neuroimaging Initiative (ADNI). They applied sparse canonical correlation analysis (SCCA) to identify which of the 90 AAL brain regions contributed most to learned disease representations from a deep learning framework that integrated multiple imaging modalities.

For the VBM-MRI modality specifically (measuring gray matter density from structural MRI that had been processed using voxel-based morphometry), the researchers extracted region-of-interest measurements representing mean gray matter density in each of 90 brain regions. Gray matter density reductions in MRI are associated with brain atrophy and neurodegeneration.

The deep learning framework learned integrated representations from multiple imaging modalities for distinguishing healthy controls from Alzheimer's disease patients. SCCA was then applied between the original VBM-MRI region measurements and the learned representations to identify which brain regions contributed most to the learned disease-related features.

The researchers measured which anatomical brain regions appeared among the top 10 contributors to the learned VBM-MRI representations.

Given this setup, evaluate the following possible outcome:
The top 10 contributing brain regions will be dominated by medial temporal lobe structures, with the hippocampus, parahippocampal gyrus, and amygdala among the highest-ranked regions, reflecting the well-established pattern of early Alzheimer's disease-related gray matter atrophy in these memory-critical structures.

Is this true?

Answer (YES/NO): NO